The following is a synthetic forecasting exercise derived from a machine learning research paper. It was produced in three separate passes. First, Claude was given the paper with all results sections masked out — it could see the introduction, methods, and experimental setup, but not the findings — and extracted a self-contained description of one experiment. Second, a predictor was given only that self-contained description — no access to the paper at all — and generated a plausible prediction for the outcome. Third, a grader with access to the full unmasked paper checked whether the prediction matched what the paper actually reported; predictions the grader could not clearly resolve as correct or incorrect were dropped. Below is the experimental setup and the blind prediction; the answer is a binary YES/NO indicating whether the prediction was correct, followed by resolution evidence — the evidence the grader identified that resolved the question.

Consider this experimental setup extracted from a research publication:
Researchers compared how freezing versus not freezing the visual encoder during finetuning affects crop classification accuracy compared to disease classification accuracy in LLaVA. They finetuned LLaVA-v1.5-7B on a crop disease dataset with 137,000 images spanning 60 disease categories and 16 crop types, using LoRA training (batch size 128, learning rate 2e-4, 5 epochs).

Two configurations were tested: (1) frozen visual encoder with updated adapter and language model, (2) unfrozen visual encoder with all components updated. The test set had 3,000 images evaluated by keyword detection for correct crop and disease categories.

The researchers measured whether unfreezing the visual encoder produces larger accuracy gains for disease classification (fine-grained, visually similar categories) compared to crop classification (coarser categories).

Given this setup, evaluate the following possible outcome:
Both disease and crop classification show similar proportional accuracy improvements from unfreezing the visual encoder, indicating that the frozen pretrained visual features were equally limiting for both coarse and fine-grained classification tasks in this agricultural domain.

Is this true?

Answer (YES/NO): NO